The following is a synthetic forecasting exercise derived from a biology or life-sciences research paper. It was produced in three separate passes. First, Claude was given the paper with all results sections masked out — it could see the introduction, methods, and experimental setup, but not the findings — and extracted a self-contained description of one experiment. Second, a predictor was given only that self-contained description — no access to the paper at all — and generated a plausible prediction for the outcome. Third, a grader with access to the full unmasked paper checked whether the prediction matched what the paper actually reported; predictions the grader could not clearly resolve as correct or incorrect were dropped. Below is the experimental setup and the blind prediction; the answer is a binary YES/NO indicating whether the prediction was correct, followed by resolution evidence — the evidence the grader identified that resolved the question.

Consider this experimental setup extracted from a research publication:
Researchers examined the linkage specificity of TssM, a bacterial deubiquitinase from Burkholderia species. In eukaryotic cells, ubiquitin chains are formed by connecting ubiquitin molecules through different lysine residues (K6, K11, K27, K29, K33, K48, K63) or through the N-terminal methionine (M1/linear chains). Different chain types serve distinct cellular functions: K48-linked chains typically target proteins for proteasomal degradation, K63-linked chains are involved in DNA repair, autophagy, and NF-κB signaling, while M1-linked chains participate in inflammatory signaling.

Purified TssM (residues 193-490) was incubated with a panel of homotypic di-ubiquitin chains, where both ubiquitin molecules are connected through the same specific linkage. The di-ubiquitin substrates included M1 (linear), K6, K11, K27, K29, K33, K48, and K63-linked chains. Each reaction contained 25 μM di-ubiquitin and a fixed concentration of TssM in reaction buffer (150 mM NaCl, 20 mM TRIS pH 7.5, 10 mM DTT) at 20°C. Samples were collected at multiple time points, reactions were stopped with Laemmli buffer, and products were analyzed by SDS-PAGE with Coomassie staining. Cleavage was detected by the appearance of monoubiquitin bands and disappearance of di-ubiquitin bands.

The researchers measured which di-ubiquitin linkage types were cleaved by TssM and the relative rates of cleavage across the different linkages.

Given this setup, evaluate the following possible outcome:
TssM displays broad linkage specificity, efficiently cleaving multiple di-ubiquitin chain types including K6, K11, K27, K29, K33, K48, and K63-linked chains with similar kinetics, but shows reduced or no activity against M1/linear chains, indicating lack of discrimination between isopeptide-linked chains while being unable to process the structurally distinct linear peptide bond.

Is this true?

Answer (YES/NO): NO